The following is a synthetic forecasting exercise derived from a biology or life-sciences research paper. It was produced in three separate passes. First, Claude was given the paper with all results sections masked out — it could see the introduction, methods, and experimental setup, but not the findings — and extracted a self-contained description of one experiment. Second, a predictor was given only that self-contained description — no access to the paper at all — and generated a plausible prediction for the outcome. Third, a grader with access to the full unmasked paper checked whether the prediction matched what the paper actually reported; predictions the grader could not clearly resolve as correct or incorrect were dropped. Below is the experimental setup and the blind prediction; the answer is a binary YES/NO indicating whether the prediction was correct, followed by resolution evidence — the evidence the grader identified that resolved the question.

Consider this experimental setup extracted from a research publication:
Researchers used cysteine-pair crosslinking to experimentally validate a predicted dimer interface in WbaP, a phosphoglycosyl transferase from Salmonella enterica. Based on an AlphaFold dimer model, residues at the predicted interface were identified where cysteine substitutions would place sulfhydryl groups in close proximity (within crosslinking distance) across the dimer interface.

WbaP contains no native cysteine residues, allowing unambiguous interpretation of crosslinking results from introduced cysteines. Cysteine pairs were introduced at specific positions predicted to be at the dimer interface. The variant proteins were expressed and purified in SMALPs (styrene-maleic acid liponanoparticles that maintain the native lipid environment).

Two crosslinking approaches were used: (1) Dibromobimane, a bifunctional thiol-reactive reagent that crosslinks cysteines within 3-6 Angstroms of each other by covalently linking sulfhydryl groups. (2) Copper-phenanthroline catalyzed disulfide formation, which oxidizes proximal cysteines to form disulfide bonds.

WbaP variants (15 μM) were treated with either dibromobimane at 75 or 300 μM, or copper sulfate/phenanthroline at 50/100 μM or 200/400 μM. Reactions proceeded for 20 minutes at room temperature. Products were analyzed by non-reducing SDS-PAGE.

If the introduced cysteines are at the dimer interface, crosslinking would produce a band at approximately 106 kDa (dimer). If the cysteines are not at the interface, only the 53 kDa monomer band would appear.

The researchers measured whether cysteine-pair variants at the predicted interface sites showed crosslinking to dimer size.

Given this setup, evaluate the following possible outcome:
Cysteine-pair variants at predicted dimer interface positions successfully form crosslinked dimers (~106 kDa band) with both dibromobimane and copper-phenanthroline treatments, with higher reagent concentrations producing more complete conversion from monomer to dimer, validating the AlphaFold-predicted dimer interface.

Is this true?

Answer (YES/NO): YES